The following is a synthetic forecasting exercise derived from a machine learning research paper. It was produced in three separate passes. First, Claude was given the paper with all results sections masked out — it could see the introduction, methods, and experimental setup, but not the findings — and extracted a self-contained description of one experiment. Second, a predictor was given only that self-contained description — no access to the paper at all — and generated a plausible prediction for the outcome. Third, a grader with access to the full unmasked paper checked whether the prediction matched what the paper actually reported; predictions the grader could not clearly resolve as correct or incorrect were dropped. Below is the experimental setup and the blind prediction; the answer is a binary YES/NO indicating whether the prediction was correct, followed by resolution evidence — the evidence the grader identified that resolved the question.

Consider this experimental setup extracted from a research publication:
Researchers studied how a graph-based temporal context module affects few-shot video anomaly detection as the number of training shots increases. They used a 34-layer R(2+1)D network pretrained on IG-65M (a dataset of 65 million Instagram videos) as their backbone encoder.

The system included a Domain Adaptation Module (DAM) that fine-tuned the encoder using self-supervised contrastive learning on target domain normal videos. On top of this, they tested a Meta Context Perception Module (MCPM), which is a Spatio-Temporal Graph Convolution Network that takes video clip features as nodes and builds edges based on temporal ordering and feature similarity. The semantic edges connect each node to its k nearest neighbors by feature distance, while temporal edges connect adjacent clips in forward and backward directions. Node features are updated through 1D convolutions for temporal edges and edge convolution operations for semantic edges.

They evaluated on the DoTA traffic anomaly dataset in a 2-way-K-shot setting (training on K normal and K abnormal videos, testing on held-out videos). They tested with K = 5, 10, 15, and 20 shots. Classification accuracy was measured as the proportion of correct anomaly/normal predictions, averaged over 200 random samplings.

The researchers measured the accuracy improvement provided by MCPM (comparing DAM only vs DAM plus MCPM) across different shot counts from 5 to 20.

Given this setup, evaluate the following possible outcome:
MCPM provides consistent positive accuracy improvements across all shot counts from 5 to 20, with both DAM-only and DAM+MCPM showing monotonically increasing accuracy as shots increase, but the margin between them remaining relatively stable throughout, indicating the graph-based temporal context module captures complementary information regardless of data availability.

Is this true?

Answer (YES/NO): YES